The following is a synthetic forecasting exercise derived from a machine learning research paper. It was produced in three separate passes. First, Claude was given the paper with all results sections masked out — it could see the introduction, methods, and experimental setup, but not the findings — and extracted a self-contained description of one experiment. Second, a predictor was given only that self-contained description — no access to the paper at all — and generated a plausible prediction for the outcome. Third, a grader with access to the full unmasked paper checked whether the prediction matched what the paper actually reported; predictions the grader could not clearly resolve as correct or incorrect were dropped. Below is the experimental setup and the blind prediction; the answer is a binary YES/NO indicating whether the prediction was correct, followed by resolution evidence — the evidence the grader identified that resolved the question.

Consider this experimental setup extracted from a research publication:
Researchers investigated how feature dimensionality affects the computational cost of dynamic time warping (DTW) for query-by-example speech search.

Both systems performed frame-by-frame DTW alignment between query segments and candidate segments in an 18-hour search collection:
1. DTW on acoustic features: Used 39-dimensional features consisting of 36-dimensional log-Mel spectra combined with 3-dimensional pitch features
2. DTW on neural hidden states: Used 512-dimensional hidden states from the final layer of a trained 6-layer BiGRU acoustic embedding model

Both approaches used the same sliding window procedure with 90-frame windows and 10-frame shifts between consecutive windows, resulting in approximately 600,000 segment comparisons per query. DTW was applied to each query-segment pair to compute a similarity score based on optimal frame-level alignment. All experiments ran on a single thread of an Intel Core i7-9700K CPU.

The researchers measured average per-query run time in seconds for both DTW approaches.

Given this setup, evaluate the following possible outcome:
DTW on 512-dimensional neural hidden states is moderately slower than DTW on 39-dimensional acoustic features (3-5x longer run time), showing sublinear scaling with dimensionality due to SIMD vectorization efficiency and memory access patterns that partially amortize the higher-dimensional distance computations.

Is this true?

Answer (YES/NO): NO